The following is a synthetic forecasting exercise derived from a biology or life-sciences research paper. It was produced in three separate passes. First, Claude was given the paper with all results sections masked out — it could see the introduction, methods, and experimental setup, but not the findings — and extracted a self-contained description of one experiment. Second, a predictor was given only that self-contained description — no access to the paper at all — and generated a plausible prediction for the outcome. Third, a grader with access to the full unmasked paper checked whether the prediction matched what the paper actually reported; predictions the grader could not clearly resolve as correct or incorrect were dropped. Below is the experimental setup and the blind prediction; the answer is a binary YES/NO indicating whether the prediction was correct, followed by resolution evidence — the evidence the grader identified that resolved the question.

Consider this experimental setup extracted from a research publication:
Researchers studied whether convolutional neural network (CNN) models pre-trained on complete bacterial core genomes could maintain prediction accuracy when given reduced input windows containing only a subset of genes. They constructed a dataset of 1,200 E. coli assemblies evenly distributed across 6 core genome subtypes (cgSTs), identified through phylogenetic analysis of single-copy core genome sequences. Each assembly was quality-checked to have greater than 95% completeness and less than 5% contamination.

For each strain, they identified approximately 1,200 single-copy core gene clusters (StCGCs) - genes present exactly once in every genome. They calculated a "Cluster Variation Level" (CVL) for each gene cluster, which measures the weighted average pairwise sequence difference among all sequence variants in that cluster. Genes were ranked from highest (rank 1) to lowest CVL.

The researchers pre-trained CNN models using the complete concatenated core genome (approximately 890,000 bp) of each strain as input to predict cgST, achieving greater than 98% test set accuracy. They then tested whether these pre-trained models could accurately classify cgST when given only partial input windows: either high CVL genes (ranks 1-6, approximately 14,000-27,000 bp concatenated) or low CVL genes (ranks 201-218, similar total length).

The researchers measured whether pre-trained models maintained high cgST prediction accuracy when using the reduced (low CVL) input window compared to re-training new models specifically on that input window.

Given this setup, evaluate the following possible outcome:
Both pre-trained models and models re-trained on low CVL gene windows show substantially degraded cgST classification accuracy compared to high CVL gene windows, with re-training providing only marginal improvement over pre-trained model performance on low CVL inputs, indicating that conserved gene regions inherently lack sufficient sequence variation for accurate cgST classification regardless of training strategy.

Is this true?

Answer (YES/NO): NO